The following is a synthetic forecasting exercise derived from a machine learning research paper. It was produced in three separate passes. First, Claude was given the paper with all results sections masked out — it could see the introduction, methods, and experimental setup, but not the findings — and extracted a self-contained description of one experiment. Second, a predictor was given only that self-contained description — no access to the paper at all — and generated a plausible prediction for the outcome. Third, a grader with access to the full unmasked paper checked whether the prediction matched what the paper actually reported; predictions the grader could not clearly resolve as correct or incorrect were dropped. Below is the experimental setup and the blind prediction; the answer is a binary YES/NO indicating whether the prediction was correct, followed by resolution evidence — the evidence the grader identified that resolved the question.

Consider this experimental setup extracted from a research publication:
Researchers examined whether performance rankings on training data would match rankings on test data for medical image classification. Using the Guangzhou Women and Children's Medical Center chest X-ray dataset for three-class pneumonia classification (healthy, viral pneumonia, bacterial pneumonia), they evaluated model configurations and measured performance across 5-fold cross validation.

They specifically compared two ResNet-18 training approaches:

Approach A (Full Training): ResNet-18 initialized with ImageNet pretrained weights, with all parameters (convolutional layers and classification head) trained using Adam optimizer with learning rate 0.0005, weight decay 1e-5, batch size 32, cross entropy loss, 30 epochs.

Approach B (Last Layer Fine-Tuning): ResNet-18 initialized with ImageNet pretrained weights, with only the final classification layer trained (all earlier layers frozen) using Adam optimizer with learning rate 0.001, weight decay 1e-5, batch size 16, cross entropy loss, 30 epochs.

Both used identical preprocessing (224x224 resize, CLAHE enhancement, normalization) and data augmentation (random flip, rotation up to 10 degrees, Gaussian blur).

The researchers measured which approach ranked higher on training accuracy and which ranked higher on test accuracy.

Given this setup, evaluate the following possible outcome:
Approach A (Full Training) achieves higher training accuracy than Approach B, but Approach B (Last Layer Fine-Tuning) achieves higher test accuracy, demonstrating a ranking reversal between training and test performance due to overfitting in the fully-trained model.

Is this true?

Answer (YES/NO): YES